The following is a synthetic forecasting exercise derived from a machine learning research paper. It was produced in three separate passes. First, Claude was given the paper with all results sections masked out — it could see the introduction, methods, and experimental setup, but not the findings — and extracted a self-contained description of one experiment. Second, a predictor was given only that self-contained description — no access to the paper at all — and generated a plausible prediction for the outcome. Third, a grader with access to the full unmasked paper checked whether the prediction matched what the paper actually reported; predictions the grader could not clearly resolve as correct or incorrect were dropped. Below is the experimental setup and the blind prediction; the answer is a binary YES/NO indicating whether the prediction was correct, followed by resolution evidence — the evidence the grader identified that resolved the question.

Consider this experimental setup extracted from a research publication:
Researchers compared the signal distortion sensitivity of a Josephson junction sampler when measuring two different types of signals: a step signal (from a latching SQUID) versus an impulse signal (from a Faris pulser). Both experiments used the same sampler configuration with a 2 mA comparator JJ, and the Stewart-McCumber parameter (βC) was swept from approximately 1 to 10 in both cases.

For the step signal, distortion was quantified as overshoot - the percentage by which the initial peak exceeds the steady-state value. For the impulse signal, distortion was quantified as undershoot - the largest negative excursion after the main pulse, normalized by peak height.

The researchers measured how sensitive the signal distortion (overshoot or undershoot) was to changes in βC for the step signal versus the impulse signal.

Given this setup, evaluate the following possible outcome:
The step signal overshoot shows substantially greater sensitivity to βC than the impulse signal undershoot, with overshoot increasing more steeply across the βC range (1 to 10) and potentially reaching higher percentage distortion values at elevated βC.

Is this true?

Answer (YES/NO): NO